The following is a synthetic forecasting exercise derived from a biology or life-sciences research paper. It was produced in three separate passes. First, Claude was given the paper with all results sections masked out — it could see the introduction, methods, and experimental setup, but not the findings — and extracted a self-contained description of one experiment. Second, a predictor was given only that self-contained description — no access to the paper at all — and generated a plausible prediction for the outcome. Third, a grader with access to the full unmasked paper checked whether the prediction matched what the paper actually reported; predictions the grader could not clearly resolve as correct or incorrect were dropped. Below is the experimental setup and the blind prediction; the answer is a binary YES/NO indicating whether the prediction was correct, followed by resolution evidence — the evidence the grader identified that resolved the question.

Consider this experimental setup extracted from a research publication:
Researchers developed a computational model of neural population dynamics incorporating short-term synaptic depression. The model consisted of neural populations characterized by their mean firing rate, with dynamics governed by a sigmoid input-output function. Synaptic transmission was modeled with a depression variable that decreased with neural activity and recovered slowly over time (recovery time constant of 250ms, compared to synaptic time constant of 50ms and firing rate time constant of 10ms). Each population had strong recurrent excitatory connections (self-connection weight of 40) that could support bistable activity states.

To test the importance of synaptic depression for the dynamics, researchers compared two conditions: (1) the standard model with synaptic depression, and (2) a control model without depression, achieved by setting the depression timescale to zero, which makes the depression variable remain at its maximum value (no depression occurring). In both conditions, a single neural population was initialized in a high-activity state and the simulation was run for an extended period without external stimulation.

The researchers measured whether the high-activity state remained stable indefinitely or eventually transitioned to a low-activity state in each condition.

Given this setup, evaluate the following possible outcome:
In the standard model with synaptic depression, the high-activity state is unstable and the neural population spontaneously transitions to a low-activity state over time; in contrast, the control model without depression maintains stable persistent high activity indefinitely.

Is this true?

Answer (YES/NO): NO